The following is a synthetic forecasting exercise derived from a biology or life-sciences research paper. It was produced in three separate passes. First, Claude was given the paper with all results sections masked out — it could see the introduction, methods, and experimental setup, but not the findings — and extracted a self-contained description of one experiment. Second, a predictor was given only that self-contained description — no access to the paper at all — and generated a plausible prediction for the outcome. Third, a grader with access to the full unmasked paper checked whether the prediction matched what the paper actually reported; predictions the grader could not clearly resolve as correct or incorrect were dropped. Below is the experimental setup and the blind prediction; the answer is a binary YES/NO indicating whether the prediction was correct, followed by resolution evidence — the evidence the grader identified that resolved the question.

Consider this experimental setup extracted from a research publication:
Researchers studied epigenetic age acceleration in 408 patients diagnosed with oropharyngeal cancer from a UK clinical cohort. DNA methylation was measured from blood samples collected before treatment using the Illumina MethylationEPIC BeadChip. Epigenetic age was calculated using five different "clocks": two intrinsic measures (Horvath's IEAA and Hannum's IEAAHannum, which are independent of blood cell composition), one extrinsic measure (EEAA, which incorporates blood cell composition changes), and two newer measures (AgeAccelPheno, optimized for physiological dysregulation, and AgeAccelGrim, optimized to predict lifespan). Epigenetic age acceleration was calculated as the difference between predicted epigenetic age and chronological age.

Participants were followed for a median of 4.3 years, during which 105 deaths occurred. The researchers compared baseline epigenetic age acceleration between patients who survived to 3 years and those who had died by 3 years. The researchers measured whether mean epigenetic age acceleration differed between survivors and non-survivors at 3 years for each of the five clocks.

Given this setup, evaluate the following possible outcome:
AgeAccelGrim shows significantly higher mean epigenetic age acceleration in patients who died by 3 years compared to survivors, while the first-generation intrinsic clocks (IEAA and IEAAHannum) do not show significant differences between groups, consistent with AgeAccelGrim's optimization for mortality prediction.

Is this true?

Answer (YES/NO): NO